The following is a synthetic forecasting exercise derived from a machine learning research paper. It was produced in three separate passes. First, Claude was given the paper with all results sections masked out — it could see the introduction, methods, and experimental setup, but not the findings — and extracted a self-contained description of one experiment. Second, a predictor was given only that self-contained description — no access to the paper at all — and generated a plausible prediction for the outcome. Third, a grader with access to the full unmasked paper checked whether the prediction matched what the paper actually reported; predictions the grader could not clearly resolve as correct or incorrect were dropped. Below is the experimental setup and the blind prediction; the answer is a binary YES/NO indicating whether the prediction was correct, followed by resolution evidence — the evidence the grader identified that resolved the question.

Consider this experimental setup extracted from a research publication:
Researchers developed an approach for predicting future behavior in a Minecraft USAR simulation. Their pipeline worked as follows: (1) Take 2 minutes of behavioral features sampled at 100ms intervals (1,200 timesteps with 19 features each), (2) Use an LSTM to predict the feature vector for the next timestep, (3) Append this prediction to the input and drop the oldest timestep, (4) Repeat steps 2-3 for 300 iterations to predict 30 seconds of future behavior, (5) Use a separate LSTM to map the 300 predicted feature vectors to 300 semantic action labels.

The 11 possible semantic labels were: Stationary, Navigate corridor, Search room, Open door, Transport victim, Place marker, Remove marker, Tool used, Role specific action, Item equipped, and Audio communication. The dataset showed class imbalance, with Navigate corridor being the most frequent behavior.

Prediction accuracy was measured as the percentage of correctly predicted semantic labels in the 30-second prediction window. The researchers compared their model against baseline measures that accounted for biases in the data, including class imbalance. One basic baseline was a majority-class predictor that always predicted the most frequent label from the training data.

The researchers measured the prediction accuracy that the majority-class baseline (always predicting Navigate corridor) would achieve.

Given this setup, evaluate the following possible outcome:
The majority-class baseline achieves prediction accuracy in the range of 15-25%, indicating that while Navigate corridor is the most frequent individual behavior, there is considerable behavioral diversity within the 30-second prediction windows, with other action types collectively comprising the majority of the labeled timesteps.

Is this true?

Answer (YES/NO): NO